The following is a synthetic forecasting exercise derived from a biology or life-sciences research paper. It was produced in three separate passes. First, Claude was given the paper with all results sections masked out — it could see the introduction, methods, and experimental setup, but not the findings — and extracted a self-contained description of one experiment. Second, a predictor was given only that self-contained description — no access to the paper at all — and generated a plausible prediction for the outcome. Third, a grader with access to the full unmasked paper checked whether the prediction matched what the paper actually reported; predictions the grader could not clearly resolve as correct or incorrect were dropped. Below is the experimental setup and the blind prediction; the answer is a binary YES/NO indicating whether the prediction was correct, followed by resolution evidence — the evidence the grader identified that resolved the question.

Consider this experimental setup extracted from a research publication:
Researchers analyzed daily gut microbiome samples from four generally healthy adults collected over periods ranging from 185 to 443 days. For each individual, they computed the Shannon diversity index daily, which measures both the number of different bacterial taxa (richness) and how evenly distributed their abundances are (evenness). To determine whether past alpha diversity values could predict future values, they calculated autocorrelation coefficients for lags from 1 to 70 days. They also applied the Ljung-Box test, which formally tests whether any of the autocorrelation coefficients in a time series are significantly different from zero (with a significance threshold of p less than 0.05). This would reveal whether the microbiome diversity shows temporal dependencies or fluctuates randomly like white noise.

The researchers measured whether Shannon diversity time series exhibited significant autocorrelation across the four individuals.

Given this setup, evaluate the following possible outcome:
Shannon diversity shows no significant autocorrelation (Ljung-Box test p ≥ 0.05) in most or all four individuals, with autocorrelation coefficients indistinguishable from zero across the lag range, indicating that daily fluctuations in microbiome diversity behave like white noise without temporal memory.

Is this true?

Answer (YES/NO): NO